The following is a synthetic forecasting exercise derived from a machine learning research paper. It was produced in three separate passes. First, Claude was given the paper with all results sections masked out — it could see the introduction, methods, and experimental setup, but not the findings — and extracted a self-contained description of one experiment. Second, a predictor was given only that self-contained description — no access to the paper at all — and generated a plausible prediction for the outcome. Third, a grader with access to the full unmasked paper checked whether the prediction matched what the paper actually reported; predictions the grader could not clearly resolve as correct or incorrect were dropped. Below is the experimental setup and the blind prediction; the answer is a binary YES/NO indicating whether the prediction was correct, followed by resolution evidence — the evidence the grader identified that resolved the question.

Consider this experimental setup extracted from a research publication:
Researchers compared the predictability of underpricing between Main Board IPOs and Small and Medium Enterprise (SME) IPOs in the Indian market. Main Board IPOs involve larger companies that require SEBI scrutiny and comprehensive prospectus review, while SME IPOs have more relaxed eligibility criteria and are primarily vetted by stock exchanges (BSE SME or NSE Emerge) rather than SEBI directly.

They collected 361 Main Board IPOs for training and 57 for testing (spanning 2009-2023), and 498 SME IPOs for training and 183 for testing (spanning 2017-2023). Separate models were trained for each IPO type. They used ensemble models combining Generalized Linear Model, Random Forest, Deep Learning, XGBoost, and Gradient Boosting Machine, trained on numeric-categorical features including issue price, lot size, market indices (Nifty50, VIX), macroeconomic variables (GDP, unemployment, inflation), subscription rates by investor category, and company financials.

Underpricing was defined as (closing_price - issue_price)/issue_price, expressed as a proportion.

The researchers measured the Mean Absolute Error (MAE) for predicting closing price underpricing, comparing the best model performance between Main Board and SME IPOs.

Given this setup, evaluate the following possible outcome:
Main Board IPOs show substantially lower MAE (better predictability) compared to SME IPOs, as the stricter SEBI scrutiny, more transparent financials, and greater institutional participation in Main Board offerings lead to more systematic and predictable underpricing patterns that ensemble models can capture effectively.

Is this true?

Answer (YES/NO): YES